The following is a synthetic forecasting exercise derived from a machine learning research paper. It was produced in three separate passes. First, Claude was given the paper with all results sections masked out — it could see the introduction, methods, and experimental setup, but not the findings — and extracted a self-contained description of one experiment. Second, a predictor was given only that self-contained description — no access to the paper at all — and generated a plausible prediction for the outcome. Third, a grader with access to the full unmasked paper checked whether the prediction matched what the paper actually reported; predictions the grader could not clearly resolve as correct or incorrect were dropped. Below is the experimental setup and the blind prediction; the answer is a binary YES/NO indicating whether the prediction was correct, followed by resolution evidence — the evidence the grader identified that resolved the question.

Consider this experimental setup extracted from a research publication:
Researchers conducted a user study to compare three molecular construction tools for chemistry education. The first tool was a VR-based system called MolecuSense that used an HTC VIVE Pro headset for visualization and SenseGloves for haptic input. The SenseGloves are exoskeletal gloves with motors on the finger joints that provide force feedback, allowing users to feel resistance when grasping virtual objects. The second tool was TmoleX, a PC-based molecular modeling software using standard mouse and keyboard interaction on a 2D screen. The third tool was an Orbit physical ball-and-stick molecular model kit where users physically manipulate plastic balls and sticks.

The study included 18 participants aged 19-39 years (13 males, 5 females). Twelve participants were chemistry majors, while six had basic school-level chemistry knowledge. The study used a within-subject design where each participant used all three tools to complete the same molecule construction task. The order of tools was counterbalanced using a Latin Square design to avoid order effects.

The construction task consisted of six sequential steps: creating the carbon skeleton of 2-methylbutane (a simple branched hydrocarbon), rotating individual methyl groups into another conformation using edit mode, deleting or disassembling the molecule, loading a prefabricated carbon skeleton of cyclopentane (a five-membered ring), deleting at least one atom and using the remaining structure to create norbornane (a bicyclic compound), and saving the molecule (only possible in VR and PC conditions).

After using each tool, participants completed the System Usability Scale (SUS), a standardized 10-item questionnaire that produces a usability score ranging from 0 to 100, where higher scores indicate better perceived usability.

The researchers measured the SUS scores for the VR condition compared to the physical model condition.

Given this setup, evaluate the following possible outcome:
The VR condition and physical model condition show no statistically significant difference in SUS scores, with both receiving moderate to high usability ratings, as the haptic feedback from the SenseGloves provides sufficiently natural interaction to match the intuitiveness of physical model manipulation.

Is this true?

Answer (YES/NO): YES